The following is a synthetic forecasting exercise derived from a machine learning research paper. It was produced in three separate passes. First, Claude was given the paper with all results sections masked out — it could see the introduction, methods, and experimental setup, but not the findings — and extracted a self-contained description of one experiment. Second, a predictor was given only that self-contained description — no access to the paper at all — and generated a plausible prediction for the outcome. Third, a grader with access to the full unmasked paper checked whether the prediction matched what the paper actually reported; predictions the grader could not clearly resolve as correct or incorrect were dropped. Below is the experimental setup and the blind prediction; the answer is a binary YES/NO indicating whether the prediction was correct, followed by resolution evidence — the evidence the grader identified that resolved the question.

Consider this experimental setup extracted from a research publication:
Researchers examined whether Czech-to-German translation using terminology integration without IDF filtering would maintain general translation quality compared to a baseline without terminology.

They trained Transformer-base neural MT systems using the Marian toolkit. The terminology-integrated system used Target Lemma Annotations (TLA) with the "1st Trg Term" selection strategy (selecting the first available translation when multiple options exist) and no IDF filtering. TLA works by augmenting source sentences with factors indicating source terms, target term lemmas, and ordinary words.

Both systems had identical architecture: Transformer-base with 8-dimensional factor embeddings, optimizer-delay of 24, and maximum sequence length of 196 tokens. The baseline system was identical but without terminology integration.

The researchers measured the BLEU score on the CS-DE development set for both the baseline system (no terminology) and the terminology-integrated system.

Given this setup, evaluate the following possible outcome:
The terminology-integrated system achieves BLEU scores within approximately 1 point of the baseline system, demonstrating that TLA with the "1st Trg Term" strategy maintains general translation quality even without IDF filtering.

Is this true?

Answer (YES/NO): NO